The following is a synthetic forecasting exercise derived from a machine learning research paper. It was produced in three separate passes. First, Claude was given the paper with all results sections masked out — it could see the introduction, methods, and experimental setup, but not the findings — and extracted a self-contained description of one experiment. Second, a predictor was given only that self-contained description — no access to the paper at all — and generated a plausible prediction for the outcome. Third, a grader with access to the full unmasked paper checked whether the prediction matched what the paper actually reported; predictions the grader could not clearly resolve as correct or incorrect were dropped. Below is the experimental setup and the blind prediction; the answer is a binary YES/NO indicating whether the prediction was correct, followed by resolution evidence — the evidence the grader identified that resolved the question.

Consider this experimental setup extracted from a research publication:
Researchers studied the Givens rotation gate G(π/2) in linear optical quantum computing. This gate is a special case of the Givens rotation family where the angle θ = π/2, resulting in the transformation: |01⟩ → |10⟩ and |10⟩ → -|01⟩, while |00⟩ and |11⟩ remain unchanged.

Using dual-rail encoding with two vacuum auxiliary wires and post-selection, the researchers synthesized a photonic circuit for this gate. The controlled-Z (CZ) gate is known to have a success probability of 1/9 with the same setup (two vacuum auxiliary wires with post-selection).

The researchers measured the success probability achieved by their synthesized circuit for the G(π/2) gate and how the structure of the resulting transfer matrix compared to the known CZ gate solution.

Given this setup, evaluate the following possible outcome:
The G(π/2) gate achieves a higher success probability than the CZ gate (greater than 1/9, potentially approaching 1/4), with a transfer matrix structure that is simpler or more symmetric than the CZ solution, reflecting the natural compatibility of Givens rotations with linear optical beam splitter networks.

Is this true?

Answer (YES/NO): NO